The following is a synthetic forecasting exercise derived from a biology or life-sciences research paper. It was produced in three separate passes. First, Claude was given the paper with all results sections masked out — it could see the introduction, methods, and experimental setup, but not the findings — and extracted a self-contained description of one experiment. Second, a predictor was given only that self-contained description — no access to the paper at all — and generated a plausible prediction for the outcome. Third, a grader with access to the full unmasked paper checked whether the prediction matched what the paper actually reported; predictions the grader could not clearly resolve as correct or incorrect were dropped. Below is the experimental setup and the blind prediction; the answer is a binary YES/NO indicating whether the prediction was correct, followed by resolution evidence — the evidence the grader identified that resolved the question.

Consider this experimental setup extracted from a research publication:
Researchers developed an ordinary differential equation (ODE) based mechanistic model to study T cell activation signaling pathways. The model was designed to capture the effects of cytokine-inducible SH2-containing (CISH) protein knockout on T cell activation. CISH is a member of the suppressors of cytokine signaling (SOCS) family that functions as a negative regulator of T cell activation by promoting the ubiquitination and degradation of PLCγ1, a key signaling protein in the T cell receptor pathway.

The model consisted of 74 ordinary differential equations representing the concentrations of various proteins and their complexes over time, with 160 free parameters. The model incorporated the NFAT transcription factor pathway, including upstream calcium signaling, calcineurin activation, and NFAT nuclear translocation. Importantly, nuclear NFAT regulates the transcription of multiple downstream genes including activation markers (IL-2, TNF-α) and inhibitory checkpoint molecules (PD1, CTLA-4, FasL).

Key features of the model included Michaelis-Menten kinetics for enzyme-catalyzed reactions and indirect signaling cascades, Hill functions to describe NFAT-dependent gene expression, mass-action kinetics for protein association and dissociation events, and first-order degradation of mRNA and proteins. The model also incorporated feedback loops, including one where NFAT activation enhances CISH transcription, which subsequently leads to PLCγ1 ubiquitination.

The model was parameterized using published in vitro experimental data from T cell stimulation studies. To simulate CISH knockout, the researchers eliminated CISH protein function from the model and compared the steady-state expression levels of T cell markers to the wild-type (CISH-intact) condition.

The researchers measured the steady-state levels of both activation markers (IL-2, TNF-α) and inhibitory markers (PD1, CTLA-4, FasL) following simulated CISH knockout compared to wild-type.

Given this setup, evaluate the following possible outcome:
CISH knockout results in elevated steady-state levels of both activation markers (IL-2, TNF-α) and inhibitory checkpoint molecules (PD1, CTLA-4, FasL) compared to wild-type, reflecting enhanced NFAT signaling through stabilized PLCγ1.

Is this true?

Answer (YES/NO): YES